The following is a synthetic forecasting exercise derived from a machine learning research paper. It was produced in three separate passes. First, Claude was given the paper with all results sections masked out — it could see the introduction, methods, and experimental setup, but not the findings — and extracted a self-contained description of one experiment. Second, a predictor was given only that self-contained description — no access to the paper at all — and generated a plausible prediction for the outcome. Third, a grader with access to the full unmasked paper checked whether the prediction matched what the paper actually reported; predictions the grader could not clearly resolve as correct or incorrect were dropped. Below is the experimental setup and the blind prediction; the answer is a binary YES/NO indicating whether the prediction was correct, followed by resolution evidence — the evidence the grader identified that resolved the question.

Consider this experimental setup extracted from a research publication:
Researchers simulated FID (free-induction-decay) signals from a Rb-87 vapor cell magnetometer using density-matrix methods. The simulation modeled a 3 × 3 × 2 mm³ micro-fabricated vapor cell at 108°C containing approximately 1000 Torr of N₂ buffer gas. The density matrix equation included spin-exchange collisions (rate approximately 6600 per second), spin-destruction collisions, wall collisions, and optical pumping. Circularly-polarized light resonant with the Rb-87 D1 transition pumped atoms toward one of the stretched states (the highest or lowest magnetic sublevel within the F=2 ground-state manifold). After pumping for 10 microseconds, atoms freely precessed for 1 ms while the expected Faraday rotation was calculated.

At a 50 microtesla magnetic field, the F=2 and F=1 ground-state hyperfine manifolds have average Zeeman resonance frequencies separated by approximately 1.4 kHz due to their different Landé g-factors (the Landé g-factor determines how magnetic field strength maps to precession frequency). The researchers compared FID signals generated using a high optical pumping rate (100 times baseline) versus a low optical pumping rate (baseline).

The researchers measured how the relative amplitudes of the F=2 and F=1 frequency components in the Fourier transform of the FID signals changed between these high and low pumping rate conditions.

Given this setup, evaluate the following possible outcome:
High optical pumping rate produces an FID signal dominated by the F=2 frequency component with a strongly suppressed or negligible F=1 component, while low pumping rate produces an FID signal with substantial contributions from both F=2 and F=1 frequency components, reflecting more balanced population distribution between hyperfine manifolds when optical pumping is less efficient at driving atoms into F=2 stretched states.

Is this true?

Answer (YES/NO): YES